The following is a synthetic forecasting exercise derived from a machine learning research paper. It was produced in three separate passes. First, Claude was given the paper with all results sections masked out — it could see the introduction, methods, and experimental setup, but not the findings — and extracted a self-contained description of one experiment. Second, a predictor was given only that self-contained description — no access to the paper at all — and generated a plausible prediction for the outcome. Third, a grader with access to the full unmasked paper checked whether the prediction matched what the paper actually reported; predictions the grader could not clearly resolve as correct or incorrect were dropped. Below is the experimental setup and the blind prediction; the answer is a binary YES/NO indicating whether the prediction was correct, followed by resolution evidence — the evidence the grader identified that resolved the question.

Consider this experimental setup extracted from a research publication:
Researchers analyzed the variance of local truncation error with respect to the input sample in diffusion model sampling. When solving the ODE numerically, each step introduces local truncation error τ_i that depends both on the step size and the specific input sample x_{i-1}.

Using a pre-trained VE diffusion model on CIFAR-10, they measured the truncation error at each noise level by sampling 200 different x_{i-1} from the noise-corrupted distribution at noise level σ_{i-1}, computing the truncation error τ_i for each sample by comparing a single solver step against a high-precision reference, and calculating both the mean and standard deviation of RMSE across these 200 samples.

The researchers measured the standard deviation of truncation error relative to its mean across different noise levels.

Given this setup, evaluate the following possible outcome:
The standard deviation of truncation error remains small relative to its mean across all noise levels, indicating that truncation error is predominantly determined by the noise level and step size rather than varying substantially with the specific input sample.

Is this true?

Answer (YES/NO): YES